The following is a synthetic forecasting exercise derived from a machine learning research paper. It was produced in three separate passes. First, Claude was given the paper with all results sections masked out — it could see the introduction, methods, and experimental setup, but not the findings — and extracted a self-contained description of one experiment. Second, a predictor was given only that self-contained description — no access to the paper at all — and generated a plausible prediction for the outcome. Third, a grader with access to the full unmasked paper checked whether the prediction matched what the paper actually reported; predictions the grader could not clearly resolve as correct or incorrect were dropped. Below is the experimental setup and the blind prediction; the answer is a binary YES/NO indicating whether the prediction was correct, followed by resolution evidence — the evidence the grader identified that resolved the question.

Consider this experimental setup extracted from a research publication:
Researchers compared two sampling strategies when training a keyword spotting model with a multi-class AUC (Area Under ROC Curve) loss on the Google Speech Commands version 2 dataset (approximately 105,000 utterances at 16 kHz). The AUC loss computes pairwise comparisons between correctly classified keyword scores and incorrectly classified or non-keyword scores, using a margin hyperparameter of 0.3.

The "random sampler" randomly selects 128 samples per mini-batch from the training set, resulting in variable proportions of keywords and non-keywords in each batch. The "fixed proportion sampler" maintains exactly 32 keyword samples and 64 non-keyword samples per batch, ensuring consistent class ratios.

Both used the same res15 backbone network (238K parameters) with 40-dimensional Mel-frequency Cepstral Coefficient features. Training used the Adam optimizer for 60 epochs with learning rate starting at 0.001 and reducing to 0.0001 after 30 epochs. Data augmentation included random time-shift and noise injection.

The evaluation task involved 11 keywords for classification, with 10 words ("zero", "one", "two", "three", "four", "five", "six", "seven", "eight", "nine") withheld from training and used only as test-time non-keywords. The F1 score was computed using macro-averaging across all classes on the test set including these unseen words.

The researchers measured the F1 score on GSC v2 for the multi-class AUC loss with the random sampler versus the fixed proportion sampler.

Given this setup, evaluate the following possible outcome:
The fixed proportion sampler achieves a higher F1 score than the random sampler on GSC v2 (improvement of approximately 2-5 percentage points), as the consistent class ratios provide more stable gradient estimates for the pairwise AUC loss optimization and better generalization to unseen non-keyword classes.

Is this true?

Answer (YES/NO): NO